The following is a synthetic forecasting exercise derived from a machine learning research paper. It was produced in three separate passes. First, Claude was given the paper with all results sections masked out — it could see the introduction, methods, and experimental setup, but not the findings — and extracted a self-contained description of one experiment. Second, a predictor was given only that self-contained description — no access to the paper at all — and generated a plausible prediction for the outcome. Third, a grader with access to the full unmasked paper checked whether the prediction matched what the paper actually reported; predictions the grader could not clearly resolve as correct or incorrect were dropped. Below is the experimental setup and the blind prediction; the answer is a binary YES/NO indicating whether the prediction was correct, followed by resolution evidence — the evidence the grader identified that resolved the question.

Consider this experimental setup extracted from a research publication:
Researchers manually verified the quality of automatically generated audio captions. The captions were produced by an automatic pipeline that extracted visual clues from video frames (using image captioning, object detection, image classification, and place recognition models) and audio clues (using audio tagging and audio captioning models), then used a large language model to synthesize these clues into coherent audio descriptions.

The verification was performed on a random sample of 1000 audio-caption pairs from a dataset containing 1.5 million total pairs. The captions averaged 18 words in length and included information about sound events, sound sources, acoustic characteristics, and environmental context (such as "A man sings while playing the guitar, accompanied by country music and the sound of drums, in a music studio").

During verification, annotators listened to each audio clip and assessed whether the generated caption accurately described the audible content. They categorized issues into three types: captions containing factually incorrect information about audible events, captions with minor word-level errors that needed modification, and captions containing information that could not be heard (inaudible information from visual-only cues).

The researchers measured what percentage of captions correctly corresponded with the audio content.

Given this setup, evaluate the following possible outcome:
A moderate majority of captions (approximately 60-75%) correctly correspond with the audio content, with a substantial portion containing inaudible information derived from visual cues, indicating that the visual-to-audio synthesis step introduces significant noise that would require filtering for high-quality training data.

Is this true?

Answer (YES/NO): NO